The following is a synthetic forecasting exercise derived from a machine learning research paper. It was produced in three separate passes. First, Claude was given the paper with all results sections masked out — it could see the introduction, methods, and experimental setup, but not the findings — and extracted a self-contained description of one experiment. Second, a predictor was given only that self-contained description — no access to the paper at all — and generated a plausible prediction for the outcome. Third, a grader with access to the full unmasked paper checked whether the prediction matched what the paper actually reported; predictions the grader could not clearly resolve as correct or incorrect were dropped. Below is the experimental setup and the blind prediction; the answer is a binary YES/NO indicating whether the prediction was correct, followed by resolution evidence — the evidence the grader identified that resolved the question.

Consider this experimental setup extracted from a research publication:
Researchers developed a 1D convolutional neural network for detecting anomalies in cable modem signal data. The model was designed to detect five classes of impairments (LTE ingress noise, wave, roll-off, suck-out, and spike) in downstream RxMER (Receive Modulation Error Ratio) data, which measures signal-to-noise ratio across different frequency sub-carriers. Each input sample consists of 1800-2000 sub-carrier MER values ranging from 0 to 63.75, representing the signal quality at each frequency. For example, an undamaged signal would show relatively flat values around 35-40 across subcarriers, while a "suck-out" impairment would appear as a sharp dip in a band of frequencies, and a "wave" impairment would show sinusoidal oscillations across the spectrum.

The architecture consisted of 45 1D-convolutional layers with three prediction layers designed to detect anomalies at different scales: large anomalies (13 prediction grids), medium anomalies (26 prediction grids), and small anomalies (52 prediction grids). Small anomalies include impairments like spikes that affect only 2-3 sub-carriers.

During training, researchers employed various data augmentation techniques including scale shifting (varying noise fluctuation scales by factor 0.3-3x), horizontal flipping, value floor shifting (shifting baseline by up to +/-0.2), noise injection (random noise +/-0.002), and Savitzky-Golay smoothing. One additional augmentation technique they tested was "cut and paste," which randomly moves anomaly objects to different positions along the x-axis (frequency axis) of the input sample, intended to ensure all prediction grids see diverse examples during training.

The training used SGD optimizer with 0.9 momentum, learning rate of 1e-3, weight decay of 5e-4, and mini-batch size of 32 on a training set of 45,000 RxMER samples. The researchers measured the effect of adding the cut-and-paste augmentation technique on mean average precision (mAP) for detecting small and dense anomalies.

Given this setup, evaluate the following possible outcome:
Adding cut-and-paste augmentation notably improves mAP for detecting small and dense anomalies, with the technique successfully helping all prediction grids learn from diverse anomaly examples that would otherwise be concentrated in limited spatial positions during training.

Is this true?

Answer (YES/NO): YES